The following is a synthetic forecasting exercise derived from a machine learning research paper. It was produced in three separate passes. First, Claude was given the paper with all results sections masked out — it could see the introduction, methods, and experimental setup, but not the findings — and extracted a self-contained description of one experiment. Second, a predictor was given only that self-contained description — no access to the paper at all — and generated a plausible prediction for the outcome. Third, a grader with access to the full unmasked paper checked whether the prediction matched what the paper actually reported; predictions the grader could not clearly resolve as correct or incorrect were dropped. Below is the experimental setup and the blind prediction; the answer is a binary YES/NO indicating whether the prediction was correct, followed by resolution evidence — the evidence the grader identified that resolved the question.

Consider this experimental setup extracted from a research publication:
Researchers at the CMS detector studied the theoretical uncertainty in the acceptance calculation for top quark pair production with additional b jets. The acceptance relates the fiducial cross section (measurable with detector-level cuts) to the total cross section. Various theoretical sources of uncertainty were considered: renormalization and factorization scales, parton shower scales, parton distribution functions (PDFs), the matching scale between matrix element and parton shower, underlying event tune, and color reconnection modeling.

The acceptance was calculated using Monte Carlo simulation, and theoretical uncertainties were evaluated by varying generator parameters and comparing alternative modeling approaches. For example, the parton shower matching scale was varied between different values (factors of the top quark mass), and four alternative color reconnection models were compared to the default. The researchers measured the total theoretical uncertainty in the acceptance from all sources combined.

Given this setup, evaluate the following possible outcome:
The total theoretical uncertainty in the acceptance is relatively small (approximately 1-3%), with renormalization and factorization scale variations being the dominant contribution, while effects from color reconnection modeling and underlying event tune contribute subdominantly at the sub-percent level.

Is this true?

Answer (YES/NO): NO